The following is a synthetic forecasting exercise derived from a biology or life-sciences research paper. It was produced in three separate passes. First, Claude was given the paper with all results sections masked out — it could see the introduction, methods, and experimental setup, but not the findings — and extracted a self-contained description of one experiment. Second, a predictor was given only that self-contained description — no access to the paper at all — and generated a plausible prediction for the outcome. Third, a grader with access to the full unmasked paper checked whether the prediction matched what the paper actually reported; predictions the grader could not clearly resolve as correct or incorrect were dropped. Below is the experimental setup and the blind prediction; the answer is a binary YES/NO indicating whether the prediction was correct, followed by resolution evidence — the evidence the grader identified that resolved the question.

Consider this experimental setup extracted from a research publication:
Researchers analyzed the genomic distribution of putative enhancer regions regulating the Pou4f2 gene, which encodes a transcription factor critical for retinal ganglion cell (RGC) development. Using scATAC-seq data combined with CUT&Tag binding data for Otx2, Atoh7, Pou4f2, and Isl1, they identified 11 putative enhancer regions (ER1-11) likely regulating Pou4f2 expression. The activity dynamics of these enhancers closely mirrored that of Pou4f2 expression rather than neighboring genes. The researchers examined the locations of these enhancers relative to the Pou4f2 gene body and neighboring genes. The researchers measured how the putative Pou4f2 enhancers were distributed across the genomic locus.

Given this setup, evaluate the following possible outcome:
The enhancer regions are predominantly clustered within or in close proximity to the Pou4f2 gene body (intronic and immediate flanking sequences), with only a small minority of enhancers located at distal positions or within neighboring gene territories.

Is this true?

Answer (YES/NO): NO